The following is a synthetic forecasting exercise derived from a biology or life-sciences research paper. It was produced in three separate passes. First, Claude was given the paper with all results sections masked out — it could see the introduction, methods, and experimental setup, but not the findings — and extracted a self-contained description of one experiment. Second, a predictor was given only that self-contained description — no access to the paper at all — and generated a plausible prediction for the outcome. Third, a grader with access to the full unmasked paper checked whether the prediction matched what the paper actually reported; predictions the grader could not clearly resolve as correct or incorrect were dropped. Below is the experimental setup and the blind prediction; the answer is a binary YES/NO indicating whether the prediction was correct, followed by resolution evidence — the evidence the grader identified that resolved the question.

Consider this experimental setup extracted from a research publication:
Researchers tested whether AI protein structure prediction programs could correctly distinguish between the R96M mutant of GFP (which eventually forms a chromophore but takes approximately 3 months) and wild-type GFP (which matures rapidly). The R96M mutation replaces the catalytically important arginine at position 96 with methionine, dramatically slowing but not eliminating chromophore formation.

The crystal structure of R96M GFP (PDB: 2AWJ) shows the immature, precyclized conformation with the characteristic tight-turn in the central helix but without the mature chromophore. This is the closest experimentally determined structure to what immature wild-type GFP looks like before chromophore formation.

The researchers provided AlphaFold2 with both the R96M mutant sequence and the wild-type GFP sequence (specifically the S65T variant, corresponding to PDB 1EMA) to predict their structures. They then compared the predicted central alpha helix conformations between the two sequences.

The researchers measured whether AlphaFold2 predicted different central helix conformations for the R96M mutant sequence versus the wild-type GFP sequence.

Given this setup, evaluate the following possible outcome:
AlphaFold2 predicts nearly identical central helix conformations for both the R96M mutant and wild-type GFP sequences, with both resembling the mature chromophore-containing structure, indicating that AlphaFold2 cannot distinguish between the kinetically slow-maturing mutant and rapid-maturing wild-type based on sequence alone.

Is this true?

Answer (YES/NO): NO